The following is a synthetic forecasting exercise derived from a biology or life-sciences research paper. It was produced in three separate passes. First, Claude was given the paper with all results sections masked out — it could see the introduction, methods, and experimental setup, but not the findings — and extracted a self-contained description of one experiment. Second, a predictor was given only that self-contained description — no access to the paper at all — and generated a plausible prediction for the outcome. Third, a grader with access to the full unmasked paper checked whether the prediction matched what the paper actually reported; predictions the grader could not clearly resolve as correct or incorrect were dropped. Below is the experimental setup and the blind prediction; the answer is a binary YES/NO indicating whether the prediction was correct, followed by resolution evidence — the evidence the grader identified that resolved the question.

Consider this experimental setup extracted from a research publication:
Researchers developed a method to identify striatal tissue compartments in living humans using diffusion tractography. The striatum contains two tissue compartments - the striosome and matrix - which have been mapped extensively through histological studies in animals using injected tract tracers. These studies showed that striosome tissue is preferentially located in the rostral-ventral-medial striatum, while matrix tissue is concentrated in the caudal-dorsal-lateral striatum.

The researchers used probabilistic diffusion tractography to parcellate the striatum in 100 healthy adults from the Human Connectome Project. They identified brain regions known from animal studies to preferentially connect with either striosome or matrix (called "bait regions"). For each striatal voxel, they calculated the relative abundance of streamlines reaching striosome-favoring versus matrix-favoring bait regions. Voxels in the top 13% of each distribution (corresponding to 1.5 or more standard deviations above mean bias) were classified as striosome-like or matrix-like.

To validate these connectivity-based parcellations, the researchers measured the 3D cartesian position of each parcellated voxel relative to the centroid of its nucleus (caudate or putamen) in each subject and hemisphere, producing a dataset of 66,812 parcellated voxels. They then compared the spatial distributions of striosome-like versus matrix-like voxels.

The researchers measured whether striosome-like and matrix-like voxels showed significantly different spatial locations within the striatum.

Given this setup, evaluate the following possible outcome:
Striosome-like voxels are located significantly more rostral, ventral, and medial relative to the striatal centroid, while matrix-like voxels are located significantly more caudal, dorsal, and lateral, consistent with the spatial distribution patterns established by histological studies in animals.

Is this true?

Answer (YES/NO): YES